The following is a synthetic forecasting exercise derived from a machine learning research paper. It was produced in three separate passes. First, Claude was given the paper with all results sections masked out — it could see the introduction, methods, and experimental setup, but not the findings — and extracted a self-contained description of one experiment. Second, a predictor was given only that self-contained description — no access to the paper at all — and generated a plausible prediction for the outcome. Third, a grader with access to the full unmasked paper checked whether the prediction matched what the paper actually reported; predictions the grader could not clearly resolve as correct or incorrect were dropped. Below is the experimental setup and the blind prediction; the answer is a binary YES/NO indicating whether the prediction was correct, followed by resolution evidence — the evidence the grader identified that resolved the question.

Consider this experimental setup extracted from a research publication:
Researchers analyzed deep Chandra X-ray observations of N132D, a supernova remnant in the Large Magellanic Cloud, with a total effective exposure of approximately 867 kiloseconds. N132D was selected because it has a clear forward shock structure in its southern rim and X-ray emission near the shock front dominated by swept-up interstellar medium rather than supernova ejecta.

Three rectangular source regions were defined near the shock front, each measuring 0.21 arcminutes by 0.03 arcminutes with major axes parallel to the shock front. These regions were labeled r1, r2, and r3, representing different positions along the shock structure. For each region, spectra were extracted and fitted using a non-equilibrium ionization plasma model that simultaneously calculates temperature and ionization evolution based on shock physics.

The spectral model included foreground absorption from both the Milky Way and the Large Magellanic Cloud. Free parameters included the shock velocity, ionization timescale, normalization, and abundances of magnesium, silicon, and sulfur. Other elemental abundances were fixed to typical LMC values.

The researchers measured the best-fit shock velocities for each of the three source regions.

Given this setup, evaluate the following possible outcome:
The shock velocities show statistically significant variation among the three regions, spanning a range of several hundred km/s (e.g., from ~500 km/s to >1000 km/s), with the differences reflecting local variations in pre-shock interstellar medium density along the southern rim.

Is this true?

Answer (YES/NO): NO